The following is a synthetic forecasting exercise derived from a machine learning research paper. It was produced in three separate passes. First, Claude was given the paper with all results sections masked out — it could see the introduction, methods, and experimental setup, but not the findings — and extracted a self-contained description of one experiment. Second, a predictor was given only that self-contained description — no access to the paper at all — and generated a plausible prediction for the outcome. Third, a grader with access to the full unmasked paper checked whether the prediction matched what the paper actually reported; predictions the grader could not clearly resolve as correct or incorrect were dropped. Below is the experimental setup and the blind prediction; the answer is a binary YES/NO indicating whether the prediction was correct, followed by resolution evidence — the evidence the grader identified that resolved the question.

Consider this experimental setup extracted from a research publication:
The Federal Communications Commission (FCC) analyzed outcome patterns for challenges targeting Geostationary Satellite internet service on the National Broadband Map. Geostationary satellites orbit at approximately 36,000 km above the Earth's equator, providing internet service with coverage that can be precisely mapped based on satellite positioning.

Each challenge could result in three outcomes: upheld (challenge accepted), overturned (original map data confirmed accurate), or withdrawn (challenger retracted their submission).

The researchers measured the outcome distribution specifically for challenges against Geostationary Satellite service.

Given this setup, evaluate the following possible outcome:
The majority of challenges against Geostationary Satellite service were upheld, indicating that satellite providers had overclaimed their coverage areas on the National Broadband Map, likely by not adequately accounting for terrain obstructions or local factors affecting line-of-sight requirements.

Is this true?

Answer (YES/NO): NO